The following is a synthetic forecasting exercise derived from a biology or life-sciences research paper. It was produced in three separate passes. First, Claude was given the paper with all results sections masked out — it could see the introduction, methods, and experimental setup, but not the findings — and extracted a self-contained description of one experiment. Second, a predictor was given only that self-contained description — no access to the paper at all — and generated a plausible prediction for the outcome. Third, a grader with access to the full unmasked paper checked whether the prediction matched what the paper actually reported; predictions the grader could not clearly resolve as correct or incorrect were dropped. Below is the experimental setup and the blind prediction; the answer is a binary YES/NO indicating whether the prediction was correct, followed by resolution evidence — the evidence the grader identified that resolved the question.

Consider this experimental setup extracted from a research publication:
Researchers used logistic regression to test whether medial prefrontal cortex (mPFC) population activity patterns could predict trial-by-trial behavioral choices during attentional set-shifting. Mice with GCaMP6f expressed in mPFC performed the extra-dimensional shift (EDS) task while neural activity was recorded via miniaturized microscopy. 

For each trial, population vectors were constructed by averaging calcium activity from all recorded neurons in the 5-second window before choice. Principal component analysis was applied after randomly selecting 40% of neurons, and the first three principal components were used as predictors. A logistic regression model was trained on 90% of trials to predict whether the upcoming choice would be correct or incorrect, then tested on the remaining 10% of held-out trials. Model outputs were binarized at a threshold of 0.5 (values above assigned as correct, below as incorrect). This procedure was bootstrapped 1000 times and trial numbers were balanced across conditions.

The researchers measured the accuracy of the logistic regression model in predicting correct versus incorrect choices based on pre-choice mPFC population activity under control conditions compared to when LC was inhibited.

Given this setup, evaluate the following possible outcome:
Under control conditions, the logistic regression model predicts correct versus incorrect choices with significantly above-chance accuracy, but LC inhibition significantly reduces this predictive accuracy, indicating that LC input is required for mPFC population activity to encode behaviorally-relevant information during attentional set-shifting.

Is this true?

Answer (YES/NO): YES